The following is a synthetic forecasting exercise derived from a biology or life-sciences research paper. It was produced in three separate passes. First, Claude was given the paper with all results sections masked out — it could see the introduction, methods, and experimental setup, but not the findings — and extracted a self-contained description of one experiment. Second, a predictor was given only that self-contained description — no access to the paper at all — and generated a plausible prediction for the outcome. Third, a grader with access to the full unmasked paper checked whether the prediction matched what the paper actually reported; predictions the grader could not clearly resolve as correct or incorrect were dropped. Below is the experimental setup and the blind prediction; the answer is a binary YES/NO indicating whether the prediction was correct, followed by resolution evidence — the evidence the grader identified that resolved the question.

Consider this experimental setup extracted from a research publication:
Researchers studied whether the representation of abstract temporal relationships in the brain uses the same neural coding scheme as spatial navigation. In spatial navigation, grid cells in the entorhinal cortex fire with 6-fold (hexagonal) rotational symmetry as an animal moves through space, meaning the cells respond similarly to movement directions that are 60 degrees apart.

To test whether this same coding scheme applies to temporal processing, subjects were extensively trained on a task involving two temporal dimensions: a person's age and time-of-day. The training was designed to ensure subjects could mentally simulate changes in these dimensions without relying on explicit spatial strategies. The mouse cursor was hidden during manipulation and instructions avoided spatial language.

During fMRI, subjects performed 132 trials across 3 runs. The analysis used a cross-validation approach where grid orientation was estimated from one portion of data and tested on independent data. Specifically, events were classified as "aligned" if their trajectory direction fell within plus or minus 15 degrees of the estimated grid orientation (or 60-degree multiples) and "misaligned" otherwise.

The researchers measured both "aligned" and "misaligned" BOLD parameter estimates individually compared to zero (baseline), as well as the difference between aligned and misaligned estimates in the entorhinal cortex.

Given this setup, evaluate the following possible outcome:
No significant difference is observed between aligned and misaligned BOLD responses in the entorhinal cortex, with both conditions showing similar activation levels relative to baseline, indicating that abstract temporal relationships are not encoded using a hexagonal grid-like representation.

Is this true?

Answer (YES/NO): NO